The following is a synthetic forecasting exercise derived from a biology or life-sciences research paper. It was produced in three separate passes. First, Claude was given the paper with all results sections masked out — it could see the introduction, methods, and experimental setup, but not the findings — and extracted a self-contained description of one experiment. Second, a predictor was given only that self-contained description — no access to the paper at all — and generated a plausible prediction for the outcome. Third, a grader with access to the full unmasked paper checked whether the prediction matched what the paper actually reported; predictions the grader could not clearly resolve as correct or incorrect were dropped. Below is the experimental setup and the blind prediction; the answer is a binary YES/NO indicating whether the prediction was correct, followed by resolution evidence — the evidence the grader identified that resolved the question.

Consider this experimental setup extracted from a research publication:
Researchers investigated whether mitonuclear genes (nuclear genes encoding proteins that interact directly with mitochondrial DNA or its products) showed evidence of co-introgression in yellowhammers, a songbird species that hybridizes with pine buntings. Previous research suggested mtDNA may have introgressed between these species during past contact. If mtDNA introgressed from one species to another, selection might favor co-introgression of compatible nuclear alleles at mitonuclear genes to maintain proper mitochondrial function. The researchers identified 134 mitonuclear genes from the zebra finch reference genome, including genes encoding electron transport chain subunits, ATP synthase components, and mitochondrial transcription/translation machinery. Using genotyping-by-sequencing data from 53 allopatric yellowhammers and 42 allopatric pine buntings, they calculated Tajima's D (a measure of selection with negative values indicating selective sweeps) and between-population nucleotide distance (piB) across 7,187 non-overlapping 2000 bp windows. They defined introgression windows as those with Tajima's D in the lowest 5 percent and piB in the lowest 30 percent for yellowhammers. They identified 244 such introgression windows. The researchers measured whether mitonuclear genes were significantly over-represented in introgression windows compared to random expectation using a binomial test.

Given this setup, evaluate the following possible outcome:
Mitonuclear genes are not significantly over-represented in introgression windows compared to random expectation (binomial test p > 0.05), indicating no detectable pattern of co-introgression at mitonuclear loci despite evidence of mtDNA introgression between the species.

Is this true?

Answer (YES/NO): NO